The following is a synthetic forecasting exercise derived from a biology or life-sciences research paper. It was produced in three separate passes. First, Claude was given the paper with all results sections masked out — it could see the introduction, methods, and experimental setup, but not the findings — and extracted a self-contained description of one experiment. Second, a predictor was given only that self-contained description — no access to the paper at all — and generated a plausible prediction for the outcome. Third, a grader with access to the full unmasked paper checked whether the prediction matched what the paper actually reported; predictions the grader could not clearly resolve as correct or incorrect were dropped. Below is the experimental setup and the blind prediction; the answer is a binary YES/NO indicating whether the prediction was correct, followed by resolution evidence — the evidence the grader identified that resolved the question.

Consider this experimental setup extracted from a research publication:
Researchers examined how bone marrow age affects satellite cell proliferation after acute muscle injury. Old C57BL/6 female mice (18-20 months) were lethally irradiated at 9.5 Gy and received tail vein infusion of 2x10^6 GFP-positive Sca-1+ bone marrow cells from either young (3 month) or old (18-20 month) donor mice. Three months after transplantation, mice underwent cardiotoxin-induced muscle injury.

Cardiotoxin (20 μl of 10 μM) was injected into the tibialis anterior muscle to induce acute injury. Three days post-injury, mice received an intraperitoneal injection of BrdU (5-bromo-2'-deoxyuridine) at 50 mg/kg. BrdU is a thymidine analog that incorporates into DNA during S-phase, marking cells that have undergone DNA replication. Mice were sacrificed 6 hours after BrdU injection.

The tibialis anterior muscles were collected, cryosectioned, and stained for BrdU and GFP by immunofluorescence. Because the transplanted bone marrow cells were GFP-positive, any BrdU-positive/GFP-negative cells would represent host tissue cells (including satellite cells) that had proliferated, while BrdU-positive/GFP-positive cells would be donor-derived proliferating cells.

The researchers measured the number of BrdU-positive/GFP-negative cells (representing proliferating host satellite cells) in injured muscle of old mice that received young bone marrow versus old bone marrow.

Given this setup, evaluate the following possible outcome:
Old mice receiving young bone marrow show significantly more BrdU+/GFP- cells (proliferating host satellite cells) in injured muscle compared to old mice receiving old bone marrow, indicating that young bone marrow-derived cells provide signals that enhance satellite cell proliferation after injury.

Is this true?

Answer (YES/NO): YES